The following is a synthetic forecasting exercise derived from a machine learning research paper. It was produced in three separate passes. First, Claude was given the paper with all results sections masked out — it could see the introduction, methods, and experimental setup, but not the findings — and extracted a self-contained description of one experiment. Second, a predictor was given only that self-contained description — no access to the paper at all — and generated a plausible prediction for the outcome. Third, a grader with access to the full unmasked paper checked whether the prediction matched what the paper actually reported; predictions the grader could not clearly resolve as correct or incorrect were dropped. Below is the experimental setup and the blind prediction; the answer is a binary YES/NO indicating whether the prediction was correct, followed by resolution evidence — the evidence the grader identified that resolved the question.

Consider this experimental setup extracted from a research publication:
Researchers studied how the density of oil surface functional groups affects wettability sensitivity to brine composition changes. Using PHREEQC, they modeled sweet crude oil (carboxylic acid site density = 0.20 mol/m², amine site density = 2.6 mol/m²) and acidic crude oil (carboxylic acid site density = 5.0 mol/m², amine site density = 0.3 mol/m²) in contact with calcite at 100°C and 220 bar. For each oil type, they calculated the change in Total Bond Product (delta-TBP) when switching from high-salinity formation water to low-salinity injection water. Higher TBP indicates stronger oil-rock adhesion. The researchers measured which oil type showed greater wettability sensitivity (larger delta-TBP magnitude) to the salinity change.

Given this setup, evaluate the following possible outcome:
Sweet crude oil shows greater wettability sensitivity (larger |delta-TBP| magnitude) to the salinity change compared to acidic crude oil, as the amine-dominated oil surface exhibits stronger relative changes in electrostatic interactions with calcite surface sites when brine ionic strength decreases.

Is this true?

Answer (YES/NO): NO